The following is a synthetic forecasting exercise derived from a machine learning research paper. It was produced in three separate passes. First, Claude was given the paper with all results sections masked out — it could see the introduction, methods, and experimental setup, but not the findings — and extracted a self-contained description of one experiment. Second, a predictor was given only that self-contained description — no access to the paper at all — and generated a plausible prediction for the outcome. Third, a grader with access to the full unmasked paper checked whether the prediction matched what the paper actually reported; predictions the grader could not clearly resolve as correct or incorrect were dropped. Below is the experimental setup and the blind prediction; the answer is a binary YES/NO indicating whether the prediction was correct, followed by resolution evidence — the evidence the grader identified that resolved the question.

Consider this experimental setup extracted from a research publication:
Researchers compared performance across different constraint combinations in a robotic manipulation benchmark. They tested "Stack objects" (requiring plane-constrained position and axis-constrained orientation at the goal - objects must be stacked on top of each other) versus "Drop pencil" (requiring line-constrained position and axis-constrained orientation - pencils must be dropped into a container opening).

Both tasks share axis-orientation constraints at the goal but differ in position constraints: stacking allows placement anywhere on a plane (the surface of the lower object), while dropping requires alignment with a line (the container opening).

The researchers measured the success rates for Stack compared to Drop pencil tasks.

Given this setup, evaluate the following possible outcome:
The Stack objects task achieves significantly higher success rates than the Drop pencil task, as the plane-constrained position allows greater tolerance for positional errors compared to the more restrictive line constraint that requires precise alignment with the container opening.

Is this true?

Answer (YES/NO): YES